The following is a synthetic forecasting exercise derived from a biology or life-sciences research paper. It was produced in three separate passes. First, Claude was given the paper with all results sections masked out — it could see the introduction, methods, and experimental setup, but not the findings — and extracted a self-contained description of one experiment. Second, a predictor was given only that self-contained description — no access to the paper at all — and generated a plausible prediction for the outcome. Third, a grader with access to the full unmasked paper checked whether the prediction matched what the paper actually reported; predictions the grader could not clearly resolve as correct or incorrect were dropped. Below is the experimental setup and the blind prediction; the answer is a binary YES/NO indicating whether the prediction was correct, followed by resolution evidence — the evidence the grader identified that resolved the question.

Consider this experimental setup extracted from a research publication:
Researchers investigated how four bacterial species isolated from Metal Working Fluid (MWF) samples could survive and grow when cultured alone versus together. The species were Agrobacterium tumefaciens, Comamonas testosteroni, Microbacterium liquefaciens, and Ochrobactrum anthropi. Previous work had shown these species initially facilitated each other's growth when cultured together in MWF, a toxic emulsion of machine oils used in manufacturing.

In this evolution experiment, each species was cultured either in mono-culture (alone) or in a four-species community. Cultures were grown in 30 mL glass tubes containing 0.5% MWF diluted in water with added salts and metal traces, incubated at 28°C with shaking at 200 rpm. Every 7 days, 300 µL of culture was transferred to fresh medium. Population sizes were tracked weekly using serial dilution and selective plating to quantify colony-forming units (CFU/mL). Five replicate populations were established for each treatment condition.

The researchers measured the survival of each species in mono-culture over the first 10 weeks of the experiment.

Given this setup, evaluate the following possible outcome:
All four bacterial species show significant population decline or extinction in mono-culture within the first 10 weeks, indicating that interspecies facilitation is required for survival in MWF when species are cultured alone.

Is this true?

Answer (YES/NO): NO